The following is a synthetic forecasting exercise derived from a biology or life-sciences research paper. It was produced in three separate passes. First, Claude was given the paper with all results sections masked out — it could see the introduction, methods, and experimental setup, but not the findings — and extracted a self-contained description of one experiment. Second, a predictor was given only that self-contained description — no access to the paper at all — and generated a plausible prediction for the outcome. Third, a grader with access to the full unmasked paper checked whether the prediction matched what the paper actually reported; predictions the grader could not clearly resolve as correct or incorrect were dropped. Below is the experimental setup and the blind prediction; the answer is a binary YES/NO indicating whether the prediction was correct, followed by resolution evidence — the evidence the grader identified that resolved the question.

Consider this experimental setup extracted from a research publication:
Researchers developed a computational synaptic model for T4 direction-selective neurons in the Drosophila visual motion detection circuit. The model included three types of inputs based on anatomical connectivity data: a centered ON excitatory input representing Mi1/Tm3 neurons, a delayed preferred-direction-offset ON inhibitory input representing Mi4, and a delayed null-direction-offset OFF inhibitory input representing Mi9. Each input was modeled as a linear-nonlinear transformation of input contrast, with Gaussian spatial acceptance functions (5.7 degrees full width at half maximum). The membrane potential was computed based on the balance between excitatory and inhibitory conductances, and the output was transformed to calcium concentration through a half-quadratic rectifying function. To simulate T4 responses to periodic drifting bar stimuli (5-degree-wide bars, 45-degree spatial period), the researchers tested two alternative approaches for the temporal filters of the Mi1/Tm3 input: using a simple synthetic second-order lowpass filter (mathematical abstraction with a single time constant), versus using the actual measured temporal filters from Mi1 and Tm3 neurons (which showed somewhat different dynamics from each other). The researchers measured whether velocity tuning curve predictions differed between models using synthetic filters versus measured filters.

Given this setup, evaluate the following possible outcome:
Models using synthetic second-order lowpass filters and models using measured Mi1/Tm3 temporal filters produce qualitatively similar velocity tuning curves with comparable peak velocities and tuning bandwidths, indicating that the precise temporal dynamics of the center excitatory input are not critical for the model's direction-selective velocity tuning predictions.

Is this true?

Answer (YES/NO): NO